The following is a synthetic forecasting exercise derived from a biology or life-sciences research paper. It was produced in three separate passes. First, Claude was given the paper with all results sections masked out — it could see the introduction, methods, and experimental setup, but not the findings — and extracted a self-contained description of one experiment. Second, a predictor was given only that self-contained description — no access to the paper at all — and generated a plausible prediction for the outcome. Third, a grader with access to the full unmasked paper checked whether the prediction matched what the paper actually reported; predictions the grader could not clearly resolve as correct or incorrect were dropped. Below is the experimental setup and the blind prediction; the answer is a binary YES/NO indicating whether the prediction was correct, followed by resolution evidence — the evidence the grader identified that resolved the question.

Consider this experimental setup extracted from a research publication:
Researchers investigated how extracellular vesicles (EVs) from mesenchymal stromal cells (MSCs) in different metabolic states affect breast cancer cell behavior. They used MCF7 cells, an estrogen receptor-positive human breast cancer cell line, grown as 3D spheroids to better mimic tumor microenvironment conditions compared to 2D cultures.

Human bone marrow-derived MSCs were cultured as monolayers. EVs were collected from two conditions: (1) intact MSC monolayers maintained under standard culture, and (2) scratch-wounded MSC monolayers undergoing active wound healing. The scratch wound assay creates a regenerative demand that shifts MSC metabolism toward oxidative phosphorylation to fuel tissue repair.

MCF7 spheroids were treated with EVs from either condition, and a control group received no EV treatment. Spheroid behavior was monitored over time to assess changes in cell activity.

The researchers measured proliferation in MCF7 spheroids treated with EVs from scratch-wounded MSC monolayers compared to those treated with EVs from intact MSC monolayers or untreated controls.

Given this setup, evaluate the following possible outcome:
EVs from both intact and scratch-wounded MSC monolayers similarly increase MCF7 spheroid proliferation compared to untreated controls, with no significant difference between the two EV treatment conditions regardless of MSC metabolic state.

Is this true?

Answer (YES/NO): NO